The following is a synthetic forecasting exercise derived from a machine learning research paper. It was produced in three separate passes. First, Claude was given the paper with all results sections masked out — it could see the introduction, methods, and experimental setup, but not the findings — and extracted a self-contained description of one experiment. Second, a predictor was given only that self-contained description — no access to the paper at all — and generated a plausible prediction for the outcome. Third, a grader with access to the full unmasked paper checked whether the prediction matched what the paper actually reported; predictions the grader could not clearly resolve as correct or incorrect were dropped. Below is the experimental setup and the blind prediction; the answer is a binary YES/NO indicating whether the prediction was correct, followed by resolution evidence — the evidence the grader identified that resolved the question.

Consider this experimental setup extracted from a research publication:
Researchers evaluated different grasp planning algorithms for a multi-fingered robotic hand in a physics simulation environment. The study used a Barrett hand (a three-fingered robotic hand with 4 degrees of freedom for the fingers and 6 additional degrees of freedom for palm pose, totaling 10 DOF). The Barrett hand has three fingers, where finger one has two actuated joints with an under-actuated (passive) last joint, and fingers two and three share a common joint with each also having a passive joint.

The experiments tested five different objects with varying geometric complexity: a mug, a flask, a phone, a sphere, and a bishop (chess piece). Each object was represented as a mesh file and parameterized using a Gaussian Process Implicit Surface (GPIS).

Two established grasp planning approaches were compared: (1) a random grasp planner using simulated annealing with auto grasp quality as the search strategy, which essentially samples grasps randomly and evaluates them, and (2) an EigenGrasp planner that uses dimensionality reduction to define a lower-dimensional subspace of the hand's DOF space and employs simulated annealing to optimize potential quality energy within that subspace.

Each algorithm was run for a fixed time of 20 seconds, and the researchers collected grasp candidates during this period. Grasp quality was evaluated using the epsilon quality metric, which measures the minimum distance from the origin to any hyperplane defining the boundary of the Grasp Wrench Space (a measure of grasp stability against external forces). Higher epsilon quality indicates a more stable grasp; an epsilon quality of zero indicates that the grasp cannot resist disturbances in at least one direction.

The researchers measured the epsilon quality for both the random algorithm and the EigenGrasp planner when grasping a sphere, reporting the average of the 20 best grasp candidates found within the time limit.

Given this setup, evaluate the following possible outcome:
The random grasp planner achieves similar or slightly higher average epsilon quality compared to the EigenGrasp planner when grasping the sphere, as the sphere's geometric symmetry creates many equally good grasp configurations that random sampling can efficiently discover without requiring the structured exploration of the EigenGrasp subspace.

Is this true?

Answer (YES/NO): YES